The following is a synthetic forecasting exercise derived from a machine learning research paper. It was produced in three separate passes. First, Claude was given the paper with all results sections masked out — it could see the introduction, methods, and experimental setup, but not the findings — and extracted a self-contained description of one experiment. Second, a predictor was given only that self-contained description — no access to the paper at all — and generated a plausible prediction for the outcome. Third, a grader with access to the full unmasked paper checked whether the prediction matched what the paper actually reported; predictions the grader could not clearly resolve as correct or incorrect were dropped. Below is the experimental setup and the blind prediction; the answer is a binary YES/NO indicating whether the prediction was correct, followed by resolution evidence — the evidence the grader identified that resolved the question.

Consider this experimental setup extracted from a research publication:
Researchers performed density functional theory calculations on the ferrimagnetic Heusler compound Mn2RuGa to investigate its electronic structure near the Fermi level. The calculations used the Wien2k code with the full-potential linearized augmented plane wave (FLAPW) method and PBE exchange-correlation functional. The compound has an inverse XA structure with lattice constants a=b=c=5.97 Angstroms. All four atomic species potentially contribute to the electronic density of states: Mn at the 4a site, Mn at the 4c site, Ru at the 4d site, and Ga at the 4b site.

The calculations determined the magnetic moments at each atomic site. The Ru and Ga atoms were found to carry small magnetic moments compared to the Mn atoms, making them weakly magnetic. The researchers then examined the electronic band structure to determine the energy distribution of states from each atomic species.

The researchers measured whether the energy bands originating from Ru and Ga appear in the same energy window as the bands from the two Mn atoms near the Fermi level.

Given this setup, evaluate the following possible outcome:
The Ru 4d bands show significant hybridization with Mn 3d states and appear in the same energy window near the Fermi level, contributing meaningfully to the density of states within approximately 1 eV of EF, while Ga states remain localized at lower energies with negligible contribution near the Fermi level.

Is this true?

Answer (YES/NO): NO